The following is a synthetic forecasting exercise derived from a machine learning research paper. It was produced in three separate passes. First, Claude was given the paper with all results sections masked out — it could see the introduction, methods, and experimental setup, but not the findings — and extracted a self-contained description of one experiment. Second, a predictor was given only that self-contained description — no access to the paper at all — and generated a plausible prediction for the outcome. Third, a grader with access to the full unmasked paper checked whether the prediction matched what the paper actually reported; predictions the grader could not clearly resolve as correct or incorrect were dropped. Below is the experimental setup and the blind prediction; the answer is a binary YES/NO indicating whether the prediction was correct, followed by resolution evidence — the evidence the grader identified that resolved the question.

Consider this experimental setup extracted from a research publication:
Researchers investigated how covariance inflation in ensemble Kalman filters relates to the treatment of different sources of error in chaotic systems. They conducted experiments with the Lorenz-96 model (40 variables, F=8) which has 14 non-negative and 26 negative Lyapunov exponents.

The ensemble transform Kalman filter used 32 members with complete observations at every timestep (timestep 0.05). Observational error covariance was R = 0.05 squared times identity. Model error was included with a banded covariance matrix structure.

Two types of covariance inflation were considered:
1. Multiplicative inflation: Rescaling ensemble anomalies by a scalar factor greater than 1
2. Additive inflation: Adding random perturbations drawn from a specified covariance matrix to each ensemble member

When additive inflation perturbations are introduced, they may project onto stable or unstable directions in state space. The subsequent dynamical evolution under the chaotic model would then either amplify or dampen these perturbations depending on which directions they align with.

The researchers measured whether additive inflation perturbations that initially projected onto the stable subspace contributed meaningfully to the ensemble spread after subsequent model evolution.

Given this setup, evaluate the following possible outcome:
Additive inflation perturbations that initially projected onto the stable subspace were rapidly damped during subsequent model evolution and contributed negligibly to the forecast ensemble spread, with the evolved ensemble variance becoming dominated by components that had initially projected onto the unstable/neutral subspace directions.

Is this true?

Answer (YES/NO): NO